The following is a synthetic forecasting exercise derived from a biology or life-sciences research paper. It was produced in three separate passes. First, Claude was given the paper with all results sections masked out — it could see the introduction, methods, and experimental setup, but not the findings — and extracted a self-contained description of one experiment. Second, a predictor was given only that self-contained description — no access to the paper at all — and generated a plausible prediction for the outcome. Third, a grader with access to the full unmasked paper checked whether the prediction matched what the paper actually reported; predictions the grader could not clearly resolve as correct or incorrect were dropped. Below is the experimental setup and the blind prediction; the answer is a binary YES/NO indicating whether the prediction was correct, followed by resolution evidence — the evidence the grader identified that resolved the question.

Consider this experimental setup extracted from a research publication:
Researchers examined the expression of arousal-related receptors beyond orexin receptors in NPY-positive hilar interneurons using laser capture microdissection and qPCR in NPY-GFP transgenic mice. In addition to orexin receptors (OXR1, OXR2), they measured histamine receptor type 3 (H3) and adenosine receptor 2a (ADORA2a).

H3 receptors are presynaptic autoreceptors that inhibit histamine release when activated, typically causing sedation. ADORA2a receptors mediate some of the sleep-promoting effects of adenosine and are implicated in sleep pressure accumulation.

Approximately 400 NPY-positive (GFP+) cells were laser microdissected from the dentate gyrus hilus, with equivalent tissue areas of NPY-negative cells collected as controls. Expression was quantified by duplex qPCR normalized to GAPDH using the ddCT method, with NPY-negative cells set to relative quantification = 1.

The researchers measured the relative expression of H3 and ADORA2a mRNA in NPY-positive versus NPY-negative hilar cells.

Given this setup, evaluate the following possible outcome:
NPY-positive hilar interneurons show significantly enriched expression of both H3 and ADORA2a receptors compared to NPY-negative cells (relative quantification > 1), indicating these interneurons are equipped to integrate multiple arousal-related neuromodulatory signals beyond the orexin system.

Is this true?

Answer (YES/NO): NO